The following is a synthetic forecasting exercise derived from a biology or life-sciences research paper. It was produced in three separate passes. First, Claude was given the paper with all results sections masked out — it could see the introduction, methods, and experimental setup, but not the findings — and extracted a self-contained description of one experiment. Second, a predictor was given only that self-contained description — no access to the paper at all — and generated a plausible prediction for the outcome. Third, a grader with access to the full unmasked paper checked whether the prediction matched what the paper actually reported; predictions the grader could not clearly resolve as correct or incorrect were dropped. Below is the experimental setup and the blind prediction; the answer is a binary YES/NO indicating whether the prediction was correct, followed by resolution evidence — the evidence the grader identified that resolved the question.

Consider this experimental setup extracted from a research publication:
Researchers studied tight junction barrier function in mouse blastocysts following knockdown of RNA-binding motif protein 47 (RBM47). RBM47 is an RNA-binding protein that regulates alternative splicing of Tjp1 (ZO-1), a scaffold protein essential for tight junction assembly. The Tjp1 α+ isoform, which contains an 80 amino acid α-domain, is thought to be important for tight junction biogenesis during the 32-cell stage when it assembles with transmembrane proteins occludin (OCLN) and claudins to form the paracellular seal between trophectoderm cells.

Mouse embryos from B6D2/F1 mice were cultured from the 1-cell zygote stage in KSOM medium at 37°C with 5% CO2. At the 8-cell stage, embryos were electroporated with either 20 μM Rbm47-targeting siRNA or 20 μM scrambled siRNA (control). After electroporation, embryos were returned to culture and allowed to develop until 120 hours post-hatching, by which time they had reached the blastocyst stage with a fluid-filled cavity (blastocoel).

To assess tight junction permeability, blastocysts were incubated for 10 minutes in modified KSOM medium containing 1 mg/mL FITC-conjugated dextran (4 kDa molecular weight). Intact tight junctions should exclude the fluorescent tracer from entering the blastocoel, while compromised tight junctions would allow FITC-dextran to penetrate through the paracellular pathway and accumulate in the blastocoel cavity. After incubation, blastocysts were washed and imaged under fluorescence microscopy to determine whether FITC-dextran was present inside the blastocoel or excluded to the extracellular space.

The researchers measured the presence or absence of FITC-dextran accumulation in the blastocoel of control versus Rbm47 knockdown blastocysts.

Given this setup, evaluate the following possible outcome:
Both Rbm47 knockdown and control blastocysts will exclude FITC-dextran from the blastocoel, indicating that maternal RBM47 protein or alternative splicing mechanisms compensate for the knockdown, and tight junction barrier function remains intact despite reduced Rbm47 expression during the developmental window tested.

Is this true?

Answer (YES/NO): YES